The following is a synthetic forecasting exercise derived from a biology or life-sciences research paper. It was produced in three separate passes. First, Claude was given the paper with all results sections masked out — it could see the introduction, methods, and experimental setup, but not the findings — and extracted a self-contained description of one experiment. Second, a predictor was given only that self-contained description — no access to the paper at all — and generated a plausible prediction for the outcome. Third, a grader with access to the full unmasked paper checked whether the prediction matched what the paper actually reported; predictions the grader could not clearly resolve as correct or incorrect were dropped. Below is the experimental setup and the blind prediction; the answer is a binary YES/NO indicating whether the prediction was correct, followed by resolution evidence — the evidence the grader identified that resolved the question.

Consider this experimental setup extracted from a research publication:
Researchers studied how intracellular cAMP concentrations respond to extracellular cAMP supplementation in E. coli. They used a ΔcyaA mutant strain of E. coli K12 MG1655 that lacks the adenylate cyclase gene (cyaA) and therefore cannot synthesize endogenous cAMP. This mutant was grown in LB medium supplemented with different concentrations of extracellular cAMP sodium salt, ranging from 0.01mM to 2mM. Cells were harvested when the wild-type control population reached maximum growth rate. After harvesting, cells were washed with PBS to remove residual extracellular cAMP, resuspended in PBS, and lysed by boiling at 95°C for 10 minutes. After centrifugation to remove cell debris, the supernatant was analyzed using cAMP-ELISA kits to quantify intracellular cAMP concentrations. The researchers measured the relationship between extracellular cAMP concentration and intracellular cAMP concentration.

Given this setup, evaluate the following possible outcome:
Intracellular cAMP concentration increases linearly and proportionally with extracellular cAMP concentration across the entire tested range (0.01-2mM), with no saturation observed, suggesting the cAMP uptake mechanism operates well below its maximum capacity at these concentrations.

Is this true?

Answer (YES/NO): YES